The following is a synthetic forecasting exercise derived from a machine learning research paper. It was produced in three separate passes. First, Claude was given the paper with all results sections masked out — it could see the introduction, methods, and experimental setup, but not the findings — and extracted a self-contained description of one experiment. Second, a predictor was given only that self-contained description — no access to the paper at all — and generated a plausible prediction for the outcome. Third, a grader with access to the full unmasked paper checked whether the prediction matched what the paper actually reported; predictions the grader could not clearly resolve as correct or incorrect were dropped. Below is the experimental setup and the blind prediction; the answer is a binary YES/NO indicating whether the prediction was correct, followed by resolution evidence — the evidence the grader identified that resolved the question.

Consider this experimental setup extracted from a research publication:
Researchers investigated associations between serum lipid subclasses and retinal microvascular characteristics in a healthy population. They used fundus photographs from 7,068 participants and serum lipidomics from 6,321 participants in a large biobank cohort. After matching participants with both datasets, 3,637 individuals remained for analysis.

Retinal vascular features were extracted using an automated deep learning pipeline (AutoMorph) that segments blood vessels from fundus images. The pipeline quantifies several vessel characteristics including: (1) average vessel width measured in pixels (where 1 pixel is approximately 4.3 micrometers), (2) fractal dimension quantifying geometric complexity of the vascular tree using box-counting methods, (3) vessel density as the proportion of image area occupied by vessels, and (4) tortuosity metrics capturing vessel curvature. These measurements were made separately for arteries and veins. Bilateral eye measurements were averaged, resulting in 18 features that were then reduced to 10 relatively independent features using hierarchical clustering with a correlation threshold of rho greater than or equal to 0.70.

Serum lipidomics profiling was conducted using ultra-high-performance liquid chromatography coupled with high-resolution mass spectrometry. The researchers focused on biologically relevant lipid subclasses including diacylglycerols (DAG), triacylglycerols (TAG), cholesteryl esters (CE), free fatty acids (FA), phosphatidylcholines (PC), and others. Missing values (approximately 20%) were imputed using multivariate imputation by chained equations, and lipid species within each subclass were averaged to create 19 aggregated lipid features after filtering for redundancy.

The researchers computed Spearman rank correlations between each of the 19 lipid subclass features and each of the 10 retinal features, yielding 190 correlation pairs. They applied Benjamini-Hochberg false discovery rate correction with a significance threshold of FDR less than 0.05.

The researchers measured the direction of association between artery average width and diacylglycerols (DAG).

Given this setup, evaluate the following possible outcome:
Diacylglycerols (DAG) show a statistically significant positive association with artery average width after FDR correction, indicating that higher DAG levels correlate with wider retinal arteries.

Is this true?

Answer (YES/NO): NO